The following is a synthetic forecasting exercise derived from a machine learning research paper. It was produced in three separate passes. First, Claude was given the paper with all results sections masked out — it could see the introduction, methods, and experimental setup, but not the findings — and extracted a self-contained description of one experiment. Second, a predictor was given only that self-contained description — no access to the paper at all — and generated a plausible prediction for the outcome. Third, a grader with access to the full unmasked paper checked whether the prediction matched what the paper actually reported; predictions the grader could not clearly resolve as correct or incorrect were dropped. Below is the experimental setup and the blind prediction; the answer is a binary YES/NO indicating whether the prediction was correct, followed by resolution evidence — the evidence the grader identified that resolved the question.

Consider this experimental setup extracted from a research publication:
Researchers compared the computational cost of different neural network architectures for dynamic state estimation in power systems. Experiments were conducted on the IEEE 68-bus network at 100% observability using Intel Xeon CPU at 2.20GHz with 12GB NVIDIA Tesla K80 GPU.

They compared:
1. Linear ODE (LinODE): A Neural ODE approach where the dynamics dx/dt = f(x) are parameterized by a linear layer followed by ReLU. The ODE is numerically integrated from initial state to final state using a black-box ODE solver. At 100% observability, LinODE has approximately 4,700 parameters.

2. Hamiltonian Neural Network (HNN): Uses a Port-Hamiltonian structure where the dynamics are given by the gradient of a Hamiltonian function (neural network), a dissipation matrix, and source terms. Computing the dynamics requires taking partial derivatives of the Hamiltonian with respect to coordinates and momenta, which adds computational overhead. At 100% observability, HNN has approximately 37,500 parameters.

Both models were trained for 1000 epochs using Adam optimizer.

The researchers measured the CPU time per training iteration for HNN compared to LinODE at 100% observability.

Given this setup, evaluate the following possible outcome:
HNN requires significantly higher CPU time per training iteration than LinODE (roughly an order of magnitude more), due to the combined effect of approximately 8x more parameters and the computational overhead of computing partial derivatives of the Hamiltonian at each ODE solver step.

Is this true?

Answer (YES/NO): NO